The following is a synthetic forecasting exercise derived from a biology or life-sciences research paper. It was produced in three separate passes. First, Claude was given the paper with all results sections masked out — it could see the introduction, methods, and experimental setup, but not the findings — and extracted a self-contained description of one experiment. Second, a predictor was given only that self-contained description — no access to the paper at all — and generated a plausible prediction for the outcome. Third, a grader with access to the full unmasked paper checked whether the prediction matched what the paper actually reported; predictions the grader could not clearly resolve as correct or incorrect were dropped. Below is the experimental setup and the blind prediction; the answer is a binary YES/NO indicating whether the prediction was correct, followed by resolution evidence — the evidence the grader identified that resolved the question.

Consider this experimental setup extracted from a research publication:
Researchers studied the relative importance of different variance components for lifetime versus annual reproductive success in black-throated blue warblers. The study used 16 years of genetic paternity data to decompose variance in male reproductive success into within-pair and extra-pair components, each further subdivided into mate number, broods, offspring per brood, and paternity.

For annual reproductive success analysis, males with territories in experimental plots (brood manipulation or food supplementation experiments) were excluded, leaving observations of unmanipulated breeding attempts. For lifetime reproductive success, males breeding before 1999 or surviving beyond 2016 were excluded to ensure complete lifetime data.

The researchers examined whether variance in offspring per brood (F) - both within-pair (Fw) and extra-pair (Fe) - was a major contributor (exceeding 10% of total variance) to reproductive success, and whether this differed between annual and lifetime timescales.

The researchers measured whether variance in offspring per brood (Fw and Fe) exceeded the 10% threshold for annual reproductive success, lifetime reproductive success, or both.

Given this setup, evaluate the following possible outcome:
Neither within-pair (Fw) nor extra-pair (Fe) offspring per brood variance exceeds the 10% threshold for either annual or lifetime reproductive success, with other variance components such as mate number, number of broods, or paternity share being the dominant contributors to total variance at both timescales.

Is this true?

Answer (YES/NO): NO